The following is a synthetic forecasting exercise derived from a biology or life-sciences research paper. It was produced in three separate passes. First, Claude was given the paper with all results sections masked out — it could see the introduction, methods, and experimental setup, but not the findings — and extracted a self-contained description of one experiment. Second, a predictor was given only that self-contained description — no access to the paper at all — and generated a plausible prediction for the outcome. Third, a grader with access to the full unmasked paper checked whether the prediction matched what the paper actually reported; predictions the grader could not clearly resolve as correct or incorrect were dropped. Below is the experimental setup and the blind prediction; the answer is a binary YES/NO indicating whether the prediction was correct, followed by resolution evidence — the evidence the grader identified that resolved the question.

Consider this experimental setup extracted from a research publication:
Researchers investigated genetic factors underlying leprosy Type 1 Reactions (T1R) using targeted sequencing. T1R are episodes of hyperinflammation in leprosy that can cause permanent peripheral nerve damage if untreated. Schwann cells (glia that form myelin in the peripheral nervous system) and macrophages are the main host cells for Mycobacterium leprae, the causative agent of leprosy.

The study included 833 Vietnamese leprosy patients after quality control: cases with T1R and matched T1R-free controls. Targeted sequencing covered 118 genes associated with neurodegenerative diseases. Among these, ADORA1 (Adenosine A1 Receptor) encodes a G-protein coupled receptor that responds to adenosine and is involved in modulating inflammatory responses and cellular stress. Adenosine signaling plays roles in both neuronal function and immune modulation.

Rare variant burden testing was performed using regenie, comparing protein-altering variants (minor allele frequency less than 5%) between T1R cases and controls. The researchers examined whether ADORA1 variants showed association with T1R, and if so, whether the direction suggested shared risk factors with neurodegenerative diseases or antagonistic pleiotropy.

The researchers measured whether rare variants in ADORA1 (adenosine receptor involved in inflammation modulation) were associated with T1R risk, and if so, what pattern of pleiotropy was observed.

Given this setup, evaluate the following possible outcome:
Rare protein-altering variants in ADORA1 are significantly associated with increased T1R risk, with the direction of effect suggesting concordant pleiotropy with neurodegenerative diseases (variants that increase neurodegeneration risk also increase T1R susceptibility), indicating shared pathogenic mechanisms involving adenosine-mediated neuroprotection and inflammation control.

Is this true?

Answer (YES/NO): YES